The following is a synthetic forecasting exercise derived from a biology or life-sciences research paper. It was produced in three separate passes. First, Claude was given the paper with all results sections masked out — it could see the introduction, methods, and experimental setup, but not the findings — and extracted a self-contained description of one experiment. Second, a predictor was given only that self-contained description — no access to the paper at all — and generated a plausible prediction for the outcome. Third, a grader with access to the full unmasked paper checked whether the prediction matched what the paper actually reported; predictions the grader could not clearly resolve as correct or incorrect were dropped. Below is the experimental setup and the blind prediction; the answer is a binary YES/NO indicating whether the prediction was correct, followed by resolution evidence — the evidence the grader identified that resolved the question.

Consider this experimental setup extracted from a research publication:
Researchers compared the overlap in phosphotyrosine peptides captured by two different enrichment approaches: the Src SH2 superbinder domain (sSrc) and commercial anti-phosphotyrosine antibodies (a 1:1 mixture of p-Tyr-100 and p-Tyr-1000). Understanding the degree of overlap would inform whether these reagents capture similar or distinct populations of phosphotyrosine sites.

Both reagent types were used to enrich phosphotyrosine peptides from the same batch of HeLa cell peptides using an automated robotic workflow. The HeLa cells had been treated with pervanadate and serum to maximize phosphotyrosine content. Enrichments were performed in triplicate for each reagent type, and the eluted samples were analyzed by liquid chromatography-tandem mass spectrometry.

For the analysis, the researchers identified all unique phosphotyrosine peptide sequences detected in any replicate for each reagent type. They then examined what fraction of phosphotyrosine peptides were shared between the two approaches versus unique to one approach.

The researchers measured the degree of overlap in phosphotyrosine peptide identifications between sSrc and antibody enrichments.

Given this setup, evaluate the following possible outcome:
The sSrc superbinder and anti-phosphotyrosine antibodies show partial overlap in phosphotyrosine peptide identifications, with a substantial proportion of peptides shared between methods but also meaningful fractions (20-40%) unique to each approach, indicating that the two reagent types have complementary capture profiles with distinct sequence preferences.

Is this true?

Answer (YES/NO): YES